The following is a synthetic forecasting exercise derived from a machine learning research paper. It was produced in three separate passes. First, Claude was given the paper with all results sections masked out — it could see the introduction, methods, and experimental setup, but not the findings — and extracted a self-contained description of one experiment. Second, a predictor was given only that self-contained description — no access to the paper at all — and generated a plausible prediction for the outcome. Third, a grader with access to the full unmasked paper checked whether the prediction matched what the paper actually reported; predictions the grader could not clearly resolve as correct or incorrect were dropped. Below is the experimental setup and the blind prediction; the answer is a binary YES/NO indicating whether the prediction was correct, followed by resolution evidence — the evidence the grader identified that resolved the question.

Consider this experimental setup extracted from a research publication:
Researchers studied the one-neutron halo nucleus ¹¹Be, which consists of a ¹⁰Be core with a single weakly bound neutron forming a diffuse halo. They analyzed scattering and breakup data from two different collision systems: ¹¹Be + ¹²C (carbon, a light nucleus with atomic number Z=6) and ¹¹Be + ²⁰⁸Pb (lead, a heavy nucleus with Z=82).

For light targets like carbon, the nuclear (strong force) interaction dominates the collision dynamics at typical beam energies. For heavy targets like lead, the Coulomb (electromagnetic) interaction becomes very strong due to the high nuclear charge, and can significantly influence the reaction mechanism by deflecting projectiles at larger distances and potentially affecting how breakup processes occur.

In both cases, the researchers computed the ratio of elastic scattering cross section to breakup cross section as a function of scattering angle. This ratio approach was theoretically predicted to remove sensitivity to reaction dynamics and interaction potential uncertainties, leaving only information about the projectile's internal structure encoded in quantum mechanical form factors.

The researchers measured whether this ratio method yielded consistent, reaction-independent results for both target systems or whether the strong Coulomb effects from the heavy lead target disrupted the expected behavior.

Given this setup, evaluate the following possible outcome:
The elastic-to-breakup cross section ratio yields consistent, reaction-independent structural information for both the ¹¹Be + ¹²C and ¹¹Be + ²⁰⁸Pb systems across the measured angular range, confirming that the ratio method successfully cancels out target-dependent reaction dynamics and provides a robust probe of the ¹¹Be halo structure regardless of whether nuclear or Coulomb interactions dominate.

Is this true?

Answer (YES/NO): YES